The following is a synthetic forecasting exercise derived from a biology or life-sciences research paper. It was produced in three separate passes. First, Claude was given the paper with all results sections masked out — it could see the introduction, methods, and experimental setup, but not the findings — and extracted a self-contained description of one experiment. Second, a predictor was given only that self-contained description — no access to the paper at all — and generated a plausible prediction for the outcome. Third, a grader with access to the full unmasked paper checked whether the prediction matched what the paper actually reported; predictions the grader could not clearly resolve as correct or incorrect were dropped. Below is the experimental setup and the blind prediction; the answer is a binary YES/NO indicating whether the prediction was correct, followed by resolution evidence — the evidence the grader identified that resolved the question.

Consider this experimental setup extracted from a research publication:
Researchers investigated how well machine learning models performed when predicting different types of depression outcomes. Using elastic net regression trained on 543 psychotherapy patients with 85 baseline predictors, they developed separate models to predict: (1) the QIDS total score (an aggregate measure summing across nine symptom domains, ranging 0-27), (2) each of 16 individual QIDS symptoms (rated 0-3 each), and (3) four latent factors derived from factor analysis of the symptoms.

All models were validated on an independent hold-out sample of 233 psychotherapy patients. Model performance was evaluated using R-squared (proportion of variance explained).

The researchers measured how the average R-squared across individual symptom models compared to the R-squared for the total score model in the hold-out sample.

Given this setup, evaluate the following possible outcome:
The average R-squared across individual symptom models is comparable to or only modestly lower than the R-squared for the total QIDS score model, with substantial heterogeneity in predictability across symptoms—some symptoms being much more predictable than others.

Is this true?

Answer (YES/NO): NO